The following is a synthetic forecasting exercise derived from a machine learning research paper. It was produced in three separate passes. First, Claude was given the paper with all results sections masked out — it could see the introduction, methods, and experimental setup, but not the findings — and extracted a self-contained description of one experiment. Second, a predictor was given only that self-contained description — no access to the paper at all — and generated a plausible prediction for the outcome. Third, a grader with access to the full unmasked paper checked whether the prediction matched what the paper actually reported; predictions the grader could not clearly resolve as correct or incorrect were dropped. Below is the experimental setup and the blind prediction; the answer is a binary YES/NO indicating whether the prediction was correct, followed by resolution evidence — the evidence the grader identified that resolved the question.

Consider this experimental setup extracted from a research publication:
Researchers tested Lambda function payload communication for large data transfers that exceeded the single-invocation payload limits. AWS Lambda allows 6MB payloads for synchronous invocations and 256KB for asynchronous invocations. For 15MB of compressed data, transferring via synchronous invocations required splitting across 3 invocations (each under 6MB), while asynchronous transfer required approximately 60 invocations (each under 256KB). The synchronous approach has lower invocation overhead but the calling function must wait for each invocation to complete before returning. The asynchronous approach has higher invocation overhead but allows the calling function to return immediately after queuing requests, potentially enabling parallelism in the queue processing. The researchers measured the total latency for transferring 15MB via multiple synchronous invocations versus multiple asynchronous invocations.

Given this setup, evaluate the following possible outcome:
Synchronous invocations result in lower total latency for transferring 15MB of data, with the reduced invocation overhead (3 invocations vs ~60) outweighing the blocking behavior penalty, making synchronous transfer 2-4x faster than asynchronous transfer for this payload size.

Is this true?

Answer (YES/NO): YES